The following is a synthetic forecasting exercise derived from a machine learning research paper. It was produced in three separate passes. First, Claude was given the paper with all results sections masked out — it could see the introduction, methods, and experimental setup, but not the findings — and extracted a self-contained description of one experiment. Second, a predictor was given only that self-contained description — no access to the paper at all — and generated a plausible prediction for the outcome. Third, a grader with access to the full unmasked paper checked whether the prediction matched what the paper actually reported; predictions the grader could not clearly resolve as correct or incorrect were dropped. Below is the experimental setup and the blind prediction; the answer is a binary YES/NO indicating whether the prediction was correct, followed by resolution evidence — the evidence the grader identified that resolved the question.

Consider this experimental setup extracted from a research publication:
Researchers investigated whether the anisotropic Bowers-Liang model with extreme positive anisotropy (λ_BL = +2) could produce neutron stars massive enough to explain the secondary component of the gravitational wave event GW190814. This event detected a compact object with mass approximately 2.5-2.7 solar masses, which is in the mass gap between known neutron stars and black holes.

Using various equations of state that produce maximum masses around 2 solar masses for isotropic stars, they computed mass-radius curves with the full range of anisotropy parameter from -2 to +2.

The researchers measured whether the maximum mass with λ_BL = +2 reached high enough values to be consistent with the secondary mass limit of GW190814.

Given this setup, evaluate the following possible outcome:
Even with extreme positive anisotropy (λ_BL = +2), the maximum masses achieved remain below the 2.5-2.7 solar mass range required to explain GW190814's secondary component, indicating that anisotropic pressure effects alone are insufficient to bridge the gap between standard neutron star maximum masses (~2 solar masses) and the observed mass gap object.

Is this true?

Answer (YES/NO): NO